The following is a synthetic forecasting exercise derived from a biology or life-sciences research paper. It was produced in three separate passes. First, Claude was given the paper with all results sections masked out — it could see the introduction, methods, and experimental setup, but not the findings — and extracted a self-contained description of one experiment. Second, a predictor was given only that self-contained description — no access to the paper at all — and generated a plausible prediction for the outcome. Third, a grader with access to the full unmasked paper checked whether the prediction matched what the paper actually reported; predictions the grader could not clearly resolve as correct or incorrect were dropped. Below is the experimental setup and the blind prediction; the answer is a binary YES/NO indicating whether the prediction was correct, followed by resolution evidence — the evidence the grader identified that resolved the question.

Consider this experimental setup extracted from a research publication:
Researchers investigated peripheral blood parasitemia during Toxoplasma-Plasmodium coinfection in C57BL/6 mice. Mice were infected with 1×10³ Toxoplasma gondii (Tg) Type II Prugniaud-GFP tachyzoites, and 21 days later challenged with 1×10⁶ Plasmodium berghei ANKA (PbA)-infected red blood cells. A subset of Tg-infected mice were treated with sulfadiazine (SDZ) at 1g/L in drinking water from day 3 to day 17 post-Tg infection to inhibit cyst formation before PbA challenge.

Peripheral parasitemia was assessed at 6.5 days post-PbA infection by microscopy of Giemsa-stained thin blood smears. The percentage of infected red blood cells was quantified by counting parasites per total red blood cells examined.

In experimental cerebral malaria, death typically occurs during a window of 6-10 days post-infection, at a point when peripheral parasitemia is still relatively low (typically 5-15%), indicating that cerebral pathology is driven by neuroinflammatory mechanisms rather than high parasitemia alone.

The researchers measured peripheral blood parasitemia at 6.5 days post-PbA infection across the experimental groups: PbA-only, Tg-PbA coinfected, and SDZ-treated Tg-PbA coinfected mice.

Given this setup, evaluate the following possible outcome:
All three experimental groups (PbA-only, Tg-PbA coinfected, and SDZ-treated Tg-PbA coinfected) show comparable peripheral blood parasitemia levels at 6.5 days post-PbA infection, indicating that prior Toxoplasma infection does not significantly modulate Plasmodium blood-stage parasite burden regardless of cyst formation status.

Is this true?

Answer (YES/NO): YES